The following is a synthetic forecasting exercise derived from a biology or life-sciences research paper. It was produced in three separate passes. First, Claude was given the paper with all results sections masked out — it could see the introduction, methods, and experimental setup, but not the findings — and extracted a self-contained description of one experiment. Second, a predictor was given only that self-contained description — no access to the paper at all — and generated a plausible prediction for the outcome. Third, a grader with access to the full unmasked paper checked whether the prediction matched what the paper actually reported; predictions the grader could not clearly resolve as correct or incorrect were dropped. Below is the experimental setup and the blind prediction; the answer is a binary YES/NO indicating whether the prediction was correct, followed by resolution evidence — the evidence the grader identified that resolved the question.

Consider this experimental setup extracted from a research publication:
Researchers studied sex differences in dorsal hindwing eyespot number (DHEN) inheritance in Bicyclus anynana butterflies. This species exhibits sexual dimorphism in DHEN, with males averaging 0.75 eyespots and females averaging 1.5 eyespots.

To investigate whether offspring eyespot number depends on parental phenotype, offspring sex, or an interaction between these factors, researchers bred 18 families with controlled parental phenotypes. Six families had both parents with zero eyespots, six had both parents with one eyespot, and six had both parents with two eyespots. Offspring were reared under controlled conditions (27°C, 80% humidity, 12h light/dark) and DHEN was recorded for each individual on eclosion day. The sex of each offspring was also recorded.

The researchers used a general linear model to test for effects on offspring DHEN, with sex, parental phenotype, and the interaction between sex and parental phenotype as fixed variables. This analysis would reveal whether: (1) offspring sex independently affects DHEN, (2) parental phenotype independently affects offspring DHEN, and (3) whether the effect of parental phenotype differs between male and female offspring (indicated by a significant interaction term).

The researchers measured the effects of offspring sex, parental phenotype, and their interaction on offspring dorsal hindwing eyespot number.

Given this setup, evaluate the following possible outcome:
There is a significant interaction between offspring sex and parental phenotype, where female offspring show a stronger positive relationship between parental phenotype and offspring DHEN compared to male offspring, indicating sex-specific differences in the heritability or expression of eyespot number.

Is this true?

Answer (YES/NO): NO